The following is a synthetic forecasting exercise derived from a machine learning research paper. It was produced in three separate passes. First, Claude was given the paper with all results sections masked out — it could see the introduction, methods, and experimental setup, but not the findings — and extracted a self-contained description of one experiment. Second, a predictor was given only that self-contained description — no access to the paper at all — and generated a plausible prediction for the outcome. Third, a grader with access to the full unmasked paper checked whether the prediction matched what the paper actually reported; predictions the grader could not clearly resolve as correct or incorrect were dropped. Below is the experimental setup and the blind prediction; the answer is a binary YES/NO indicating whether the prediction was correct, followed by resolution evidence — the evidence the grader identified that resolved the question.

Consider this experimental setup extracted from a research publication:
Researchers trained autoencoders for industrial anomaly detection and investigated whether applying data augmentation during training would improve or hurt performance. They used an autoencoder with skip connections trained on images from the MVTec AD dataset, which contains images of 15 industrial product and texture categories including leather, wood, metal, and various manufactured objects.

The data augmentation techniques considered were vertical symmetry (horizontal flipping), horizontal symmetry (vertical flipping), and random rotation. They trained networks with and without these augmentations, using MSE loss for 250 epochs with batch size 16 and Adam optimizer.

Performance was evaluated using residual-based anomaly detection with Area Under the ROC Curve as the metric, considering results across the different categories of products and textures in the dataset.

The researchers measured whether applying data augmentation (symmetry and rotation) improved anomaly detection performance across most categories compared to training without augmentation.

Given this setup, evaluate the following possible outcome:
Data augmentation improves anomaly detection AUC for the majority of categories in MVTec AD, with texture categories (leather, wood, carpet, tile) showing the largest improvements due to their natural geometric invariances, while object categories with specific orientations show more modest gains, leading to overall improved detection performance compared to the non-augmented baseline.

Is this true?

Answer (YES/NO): NO